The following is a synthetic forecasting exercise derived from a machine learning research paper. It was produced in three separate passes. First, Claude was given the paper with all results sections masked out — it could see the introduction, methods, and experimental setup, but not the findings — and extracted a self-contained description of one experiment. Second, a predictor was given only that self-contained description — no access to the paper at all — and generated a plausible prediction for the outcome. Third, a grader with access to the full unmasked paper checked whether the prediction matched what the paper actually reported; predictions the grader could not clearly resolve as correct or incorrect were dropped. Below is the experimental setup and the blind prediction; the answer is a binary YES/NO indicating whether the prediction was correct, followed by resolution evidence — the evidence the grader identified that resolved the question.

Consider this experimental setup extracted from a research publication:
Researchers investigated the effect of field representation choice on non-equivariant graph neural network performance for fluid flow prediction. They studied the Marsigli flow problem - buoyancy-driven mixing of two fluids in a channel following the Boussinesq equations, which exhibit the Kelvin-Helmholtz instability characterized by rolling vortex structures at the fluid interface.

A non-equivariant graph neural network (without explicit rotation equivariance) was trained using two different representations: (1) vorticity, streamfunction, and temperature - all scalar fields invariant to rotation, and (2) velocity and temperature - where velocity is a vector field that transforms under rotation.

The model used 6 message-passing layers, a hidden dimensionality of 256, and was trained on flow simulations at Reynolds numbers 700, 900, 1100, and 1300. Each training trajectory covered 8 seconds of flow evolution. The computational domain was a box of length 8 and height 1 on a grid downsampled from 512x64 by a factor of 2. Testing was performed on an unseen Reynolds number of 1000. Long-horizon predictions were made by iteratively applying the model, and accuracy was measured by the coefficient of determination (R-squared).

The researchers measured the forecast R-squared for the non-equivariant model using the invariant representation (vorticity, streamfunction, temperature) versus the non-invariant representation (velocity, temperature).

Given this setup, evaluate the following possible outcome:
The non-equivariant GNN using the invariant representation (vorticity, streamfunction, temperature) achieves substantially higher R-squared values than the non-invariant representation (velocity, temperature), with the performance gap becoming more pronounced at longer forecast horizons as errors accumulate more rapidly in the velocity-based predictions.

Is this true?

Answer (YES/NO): NO